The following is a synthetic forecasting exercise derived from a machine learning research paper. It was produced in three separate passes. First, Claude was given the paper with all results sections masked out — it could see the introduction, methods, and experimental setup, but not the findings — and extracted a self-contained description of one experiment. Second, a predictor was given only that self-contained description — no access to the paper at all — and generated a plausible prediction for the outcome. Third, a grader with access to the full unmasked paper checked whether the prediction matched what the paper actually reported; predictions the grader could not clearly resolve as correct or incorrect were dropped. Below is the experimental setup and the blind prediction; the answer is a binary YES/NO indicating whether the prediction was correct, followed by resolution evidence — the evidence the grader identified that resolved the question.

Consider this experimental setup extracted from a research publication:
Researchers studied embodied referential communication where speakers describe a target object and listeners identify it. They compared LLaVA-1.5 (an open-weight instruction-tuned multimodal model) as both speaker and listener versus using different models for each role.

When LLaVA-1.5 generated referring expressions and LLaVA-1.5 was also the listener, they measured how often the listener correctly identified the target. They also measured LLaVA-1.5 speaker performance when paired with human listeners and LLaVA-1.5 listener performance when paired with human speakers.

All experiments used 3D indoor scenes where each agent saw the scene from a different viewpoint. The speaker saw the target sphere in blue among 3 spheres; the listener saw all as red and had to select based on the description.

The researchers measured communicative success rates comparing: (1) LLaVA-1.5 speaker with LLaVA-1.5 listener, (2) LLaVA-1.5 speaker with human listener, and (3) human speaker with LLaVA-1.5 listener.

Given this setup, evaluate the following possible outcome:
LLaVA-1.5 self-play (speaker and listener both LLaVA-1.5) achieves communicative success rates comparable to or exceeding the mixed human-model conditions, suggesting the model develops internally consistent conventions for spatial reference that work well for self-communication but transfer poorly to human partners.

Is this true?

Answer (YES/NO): NO